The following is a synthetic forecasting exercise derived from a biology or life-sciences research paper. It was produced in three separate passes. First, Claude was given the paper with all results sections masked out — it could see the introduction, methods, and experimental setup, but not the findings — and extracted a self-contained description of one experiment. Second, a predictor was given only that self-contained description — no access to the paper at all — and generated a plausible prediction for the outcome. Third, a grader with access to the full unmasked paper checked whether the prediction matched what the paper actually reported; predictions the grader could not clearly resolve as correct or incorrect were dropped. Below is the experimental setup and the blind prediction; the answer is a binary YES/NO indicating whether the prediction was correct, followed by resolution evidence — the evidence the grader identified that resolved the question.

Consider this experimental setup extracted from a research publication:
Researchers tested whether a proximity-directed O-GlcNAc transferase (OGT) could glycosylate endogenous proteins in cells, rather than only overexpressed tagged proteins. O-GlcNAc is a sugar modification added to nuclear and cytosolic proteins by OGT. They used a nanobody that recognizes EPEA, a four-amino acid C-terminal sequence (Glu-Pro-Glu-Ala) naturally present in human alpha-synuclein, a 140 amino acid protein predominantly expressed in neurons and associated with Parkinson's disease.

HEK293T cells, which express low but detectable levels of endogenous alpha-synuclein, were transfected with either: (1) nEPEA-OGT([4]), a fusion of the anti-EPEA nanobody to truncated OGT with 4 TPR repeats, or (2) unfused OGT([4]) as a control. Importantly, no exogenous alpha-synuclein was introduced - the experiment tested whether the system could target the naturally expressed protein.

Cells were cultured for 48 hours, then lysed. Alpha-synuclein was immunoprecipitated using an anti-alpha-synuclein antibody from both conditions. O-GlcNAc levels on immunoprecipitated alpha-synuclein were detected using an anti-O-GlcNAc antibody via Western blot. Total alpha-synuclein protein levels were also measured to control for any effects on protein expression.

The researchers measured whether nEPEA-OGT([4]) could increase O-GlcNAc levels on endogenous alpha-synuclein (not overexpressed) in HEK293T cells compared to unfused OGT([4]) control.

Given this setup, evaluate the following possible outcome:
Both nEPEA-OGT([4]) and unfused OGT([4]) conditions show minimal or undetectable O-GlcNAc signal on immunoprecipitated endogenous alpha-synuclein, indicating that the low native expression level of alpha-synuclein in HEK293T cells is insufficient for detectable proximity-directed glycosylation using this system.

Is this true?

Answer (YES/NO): NO